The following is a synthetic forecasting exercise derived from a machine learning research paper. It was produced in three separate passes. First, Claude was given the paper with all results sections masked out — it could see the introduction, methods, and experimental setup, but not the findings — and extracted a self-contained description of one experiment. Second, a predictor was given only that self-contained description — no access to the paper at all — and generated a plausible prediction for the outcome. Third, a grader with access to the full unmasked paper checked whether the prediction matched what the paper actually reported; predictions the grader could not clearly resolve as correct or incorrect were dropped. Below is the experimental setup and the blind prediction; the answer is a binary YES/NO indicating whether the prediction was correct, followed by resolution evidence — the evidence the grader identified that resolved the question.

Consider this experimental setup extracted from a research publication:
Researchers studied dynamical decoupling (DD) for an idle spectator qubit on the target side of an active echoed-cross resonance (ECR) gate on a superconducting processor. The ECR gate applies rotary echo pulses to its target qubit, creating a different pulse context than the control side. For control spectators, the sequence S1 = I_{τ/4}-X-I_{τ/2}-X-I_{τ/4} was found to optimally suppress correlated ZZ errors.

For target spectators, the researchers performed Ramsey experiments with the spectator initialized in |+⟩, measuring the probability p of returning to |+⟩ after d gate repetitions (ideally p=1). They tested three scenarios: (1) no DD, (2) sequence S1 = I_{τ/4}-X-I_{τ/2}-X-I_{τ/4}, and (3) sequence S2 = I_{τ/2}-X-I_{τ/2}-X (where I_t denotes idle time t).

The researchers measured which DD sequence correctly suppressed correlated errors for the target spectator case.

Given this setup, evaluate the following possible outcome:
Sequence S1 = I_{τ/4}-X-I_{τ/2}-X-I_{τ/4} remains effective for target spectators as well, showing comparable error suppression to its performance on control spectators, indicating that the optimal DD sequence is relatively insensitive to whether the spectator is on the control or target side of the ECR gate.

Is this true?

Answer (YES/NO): NO